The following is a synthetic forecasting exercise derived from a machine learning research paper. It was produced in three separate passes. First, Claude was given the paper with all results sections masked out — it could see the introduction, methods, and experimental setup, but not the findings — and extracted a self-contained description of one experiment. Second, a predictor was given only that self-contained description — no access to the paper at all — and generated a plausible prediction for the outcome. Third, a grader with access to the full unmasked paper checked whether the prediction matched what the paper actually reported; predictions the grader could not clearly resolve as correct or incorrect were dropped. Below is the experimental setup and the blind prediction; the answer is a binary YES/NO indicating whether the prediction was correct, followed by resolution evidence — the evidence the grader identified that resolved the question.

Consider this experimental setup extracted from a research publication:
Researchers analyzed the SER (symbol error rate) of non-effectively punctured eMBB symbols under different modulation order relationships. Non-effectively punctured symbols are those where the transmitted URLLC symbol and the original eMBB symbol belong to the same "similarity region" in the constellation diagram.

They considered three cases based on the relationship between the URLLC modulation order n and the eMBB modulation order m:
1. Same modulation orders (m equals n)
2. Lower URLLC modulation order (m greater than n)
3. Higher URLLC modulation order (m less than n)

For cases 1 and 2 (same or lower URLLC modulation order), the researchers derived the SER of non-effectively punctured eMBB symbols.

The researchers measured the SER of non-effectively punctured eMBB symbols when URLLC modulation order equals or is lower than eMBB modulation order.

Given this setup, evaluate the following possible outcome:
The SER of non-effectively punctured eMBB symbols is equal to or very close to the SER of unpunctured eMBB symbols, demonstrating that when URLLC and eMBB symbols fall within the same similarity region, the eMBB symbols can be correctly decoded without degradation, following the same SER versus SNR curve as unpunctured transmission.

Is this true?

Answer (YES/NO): YES